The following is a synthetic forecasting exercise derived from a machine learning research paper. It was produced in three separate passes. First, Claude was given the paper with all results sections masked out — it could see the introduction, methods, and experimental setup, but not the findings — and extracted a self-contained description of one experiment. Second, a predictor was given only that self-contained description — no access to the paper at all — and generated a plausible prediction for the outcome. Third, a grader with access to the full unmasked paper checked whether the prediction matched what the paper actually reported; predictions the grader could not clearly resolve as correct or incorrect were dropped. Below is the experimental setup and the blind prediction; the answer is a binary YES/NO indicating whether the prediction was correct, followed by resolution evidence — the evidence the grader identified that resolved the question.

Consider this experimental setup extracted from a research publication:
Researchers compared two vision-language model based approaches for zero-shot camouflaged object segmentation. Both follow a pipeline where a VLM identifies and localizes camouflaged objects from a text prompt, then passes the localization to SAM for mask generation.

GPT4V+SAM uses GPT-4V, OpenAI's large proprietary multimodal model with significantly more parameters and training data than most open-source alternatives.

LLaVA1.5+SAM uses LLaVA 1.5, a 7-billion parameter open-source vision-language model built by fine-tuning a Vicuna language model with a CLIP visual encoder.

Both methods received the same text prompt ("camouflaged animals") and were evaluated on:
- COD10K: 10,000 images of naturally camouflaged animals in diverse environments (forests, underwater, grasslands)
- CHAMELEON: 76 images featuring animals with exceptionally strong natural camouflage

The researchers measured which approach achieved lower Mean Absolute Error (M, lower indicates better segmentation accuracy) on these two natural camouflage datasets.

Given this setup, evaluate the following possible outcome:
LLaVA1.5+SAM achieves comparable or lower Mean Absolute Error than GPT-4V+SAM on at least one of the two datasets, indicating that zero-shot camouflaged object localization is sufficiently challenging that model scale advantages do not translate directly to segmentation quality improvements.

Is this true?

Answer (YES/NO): YES